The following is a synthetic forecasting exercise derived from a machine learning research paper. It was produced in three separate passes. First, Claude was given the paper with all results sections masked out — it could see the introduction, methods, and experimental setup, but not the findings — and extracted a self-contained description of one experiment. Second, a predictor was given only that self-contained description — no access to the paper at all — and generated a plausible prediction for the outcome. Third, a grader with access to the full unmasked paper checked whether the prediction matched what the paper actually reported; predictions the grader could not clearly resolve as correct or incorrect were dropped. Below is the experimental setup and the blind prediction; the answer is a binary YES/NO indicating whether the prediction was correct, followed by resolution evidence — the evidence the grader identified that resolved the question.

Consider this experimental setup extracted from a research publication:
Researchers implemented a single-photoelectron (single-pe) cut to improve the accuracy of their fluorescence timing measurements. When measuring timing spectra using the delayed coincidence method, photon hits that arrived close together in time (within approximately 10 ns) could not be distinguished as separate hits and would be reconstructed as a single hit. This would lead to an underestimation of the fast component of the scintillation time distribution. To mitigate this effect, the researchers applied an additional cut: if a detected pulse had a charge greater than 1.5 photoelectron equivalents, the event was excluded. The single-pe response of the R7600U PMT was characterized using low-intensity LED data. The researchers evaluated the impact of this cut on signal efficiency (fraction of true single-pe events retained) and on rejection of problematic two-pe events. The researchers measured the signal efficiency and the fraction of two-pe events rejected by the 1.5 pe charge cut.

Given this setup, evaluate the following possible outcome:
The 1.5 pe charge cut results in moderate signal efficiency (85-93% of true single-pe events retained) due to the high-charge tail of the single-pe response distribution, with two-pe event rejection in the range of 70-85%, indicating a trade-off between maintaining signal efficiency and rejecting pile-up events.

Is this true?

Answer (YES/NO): NO